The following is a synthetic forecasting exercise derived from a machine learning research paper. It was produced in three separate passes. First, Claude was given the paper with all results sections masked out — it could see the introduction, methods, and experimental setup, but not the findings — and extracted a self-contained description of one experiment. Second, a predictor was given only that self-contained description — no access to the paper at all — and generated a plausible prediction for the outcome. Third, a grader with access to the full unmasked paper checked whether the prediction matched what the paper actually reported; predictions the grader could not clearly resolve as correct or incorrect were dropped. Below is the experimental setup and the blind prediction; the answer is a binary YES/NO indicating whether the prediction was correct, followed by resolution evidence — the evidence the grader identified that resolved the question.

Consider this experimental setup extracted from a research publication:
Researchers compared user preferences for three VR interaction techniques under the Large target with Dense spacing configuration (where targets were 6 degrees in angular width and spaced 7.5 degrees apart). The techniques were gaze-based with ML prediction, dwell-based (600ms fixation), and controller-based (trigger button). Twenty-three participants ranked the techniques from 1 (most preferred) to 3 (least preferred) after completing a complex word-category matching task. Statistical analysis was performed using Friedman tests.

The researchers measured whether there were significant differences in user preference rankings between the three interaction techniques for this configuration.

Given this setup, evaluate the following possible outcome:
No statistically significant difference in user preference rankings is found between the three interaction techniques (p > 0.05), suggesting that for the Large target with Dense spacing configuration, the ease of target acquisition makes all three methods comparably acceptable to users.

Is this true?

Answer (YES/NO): YES